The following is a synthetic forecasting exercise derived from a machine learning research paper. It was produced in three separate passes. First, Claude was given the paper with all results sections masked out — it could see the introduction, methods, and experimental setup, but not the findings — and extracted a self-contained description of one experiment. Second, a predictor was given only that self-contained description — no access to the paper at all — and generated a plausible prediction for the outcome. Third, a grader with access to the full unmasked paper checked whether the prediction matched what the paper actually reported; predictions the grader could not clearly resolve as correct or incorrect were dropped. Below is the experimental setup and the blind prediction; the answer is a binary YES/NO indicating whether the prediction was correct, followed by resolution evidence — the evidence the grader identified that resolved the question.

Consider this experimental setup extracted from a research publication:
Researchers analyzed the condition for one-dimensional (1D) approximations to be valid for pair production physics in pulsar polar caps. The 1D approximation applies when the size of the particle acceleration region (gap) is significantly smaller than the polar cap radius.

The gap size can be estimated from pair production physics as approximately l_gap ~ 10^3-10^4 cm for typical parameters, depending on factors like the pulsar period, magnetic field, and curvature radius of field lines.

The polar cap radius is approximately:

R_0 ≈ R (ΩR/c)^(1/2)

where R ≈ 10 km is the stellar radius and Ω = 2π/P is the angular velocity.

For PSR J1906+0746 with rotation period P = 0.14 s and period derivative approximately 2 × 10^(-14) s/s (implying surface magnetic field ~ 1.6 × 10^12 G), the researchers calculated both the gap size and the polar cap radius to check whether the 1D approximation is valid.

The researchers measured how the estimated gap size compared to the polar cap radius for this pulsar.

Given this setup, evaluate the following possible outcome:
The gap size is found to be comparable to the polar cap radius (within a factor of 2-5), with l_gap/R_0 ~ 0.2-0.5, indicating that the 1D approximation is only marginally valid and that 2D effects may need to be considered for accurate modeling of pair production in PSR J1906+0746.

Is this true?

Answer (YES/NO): NO